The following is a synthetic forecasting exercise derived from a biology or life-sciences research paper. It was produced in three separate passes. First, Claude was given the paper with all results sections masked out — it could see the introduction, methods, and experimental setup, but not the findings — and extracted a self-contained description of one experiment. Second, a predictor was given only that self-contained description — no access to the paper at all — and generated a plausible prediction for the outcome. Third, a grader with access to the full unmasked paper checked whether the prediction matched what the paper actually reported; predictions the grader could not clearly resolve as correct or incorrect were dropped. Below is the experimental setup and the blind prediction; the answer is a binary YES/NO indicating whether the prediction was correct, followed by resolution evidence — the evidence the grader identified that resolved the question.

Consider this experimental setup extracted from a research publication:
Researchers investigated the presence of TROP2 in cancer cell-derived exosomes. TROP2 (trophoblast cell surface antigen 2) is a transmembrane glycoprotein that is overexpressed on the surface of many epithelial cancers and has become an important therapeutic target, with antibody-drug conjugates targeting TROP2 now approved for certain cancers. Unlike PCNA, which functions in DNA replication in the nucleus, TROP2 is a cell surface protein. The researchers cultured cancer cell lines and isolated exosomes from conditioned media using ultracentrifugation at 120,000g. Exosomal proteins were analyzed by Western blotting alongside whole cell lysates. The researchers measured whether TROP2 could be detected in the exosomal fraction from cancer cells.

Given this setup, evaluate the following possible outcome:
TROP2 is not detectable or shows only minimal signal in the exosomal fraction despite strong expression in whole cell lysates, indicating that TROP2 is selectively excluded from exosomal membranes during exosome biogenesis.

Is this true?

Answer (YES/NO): YES